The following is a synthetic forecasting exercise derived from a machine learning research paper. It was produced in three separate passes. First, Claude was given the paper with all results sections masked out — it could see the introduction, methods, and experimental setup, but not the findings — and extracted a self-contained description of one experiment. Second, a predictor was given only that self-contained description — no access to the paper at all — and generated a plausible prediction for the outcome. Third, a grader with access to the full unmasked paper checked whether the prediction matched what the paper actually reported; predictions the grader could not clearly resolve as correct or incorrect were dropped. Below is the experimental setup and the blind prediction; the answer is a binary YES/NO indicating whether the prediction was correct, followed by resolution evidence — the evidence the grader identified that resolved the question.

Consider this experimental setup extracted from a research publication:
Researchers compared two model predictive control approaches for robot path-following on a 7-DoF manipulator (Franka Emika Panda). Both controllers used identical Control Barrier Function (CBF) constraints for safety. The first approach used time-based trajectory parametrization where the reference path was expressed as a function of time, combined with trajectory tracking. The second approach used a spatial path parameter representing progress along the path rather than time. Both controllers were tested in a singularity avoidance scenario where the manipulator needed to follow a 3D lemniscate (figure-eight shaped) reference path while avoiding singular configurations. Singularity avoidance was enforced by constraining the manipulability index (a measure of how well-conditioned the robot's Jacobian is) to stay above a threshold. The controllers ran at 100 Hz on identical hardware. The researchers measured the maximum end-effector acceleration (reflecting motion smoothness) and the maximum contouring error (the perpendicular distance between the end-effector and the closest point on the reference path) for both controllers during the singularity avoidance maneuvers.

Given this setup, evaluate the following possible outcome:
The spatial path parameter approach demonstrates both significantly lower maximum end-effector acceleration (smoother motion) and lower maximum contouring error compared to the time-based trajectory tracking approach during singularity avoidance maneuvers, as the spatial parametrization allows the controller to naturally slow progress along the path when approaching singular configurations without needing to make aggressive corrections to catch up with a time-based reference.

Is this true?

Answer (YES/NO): NO